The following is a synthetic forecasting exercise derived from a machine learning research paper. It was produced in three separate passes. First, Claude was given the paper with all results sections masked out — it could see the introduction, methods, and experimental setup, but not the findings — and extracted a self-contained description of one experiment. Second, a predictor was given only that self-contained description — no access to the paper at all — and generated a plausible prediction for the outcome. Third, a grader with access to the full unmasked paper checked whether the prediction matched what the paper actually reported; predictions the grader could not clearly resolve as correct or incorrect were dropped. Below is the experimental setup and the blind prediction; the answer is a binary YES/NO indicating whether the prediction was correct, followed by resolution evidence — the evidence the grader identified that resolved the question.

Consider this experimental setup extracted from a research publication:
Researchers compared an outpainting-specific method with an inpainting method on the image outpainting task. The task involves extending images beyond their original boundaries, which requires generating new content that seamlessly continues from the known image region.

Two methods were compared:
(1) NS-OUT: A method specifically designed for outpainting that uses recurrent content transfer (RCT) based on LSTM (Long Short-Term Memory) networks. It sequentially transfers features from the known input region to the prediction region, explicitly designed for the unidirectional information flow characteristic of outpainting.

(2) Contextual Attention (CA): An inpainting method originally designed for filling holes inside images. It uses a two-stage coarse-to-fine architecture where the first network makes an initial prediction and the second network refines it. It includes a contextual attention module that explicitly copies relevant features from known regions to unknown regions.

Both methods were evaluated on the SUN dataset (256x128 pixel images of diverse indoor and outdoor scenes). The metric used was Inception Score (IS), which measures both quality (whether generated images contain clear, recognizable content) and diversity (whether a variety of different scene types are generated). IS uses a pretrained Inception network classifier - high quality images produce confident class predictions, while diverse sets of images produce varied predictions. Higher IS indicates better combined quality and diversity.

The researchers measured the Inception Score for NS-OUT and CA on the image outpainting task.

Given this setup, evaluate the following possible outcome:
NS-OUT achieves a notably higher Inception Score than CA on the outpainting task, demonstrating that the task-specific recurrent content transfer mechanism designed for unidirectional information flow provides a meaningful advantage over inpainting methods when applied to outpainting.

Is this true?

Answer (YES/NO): NO